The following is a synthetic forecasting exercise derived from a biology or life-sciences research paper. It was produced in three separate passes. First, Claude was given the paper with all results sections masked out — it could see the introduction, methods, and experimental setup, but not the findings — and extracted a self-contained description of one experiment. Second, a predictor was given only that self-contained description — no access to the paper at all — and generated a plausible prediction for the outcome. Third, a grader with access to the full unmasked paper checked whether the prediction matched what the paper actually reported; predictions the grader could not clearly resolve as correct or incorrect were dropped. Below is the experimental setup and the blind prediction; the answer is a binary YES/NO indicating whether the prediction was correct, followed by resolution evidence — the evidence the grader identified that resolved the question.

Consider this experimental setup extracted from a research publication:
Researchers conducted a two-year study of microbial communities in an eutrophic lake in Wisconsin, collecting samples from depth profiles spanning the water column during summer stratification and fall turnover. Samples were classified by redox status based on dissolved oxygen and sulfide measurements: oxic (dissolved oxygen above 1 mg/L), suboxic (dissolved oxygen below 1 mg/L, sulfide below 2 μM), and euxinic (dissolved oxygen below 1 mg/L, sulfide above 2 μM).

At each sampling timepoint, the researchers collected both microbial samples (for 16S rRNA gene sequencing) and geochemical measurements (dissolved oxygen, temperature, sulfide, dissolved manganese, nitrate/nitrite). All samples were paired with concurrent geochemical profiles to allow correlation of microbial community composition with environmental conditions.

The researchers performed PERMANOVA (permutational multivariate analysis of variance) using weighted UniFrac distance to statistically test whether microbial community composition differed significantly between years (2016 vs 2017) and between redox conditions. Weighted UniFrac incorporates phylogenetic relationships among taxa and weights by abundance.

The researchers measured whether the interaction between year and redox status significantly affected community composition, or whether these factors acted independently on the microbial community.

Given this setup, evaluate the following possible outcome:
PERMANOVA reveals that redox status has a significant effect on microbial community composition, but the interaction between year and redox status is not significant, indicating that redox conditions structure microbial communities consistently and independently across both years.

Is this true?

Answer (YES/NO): NO